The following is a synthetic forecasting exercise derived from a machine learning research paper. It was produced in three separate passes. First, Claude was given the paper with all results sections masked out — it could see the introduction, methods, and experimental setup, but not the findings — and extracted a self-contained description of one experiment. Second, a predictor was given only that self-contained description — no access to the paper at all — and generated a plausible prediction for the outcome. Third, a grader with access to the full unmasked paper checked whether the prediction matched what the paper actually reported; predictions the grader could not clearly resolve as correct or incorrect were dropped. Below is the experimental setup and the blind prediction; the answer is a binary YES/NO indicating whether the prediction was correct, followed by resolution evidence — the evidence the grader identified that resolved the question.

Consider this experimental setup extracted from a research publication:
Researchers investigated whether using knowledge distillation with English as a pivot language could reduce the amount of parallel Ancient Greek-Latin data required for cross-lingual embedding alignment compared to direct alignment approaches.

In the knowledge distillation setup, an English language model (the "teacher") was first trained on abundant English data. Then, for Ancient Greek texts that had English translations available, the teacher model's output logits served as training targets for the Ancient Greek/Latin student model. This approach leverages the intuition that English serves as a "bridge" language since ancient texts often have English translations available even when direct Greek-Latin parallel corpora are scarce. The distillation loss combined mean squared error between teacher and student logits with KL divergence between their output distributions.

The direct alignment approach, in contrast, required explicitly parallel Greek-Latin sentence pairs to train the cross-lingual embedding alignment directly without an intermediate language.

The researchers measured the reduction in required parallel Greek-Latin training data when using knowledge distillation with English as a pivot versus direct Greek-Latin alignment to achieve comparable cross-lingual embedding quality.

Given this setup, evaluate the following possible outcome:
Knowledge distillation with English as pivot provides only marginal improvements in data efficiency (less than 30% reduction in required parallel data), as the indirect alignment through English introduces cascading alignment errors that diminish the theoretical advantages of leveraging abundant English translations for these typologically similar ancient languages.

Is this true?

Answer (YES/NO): NO